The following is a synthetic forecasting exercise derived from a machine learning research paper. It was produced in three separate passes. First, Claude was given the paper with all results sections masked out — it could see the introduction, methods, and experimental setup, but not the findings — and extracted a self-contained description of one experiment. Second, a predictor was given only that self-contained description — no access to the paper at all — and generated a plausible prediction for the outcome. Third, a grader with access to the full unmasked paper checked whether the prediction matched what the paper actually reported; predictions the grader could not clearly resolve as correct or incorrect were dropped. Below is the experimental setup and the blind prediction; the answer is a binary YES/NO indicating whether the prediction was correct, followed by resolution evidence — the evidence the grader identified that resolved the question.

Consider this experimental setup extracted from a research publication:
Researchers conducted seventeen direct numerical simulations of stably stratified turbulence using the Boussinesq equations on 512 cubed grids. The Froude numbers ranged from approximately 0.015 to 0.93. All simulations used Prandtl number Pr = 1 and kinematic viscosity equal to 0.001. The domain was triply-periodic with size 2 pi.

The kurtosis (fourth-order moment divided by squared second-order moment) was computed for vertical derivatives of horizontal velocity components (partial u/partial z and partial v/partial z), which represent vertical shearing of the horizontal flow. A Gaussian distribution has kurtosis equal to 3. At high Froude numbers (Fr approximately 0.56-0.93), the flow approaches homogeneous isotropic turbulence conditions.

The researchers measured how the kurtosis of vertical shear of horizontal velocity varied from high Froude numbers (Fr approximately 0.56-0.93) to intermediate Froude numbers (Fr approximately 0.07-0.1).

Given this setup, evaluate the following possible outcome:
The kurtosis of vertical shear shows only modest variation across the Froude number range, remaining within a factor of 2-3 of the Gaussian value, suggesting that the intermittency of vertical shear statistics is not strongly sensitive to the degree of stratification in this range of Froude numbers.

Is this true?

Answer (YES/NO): YES